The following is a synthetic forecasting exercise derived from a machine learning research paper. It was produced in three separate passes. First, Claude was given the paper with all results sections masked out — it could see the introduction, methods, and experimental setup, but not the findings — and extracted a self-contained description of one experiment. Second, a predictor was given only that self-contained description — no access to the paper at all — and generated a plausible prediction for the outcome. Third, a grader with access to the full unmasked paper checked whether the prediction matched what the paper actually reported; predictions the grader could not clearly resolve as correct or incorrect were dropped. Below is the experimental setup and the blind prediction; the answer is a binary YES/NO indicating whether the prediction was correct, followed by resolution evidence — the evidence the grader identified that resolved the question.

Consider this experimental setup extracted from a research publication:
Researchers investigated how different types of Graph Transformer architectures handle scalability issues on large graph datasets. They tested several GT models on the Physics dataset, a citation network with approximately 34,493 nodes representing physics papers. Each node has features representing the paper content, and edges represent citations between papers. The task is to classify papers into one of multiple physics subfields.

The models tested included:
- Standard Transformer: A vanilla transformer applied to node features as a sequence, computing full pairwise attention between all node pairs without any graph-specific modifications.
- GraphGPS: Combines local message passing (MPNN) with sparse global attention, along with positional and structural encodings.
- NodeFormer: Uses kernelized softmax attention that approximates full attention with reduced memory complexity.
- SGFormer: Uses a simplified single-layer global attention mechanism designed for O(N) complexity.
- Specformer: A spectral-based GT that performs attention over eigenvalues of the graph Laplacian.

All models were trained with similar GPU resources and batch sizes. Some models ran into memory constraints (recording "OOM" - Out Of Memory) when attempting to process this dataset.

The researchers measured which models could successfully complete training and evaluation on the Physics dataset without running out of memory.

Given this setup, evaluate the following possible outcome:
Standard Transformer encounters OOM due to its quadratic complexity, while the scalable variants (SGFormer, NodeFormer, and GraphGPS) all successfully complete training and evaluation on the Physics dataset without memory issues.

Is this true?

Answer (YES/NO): YES